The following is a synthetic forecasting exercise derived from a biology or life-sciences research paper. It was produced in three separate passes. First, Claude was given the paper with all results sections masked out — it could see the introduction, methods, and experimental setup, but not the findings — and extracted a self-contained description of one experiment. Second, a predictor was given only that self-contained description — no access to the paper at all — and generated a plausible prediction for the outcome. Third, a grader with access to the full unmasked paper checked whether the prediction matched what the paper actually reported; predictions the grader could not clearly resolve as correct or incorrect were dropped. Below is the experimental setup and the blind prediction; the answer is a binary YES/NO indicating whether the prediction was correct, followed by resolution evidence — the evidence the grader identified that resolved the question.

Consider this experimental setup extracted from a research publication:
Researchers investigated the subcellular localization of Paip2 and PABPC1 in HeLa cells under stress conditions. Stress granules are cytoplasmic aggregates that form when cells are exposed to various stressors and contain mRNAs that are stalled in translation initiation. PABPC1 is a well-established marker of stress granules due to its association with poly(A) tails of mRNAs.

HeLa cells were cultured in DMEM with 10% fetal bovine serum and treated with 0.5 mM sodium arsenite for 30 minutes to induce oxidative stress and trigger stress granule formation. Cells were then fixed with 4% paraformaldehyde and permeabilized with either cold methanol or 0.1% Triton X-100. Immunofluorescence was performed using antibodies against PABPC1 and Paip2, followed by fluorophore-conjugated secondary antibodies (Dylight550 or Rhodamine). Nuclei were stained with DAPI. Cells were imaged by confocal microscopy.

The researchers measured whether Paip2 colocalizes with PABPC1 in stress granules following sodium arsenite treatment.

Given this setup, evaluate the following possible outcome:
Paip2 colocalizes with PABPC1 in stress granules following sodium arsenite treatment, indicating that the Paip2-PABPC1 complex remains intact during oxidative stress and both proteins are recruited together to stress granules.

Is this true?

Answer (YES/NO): YES